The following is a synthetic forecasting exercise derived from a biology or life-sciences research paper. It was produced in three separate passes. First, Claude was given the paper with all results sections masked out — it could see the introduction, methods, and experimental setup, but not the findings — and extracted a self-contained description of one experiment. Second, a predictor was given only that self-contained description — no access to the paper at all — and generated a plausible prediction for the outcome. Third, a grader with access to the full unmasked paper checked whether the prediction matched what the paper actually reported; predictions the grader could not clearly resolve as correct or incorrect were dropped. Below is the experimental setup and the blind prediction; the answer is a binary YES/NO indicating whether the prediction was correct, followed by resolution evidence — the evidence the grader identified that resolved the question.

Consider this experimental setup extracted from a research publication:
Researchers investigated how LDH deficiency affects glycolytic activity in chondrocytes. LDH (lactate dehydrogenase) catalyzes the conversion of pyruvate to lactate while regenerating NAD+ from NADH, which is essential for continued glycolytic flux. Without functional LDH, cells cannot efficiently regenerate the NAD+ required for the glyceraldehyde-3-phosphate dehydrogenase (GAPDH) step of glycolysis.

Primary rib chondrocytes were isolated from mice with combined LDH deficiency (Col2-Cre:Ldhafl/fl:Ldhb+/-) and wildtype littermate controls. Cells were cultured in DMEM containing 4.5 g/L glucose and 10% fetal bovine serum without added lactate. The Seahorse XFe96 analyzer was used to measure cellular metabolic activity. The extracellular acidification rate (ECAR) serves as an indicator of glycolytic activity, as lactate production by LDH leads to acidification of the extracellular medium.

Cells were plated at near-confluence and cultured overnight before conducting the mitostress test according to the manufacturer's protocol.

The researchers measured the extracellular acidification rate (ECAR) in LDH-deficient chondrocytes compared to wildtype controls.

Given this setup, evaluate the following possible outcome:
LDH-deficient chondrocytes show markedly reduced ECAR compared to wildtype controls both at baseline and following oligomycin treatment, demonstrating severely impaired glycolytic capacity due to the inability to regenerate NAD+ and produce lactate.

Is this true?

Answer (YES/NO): NO